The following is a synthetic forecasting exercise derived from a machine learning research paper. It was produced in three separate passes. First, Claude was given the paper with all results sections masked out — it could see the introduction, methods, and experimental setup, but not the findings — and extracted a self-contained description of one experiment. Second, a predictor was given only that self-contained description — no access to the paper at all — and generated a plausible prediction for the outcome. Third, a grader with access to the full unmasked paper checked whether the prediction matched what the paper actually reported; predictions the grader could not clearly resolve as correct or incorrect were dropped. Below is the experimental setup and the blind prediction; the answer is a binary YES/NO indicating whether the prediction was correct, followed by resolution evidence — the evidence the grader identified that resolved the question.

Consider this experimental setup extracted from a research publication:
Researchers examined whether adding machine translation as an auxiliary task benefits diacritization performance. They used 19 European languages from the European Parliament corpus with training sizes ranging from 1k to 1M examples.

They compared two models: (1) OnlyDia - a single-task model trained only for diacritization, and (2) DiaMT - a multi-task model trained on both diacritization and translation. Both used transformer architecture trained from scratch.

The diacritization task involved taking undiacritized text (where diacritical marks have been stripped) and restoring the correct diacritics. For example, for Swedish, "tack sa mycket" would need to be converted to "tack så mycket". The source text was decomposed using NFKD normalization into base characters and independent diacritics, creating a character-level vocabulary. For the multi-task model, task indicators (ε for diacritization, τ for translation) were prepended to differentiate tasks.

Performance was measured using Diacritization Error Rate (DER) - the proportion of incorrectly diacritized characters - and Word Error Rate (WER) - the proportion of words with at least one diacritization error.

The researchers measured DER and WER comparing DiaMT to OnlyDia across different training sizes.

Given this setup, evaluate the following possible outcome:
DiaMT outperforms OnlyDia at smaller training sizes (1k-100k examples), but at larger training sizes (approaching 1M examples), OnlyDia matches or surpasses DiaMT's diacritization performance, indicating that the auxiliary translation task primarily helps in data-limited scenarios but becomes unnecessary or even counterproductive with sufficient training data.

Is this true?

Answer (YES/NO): NO